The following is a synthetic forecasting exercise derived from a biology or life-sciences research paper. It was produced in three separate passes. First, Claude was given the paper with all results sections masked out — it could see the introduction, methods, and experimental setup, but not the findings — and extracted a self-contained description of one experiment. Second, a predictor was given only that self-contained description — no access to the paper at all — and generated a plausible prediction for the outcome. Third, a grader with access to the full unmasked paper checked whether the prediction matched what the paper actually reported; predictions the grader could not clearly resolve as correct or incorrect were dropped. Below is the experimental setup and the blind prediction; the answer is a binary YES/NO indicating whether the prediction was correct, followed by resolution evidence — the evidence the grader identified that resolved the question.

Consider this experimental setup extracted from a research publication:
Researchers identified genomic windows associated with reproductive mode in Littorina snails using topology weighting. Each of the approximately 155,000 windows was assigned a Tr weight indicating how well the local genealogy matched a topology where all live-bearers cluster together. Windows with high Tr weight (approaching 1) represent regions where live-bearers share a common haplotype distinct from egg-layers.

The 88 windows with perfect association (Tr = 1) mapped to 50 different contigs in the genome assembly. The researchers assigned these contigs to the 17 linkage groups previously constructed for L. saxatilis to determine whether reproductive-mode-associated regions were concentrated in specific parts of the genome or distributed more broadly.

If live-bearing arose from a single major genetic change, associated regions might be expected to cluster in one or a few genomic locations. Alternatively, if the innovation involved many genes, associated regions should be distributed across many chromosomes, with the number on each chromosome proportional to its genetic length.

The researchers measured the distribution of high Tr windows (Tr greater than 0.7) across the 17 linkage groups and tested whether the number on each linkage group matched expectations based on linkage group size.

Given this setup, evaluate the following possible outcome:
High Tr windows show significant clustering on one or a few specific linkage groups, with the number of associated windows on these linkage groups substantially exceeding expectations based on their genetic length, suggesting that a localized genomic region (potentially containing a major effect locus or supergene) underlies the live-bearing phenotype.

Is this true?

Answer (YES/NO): NO